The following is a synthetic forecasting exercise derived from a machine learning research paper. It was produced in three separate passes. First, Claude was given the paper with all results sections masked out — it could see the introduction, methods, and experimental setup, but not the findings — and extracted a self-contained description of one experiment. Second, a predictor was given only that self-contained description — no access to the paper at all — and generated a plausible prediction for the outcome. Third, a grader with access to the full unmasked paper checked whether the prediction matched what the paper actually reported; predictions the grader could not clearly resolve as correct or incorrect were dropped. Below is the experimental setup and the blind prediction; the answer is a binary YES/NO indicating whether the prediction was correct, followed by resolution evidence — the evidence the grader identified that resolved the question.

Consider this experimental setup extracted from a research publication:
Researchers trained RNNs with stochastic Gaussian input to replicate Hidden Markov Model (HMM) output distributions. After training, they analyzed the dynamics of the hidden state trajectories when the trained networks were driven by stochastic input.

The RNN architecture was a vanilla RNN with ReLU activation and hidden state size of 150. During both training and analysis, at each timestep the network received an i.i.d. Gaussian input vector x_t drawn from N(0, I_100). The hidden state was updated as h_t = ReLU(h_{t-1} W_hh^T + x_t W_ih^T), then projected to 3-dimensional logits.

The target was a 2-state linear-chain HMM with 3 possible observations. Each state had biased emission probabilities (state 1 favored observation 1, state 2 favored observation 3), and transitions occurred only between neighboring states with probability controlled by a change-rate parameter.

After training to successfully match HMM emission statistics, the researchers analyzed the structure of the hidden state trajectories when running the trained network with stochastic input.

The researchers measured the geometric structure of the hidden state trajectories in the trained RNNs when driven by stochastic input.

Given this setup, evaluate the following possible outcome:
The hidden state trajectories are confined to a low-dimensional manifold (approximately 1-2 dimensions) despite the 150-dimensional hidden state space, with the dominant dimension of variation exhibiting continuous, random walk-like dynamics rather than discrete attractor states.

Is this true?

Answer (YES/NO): NO